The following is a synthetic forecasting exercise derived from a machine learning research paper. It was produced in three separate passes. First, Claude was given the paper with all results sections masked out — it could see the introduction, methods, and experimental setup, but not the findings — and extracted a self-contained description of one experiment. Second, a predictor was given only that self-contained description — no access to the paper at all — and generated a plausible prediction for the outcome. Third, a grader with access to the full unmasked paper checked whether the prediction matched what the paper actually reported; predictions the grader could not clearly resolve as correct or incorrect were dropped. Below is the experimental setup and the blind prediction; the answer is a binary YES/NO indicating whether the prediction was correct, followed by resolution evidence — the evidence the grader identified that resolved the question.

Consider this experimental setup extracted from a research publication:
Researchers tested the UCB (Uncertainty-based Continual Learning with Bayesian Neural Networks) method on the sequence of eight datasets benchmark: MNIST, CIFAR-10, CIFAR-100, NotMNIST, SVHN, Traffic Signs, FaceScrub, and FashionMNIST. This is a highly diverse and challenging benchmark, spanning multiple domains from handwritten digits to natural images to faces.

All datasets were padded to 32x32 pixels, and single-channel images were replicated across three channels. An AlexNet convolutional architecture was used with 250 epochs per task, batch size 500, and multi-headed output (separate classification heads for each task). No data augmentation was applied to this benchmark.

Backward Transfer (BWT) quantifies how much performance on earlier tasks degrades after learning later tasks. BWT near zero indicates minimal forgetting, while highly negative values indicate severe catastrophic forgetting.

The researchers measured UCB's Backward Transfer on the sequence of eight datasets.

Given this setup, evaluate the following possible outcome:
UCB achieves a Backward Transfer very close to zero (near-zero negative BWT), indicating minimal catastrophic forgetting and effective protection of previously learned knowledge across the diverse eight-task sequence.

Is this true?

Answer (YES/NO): NO